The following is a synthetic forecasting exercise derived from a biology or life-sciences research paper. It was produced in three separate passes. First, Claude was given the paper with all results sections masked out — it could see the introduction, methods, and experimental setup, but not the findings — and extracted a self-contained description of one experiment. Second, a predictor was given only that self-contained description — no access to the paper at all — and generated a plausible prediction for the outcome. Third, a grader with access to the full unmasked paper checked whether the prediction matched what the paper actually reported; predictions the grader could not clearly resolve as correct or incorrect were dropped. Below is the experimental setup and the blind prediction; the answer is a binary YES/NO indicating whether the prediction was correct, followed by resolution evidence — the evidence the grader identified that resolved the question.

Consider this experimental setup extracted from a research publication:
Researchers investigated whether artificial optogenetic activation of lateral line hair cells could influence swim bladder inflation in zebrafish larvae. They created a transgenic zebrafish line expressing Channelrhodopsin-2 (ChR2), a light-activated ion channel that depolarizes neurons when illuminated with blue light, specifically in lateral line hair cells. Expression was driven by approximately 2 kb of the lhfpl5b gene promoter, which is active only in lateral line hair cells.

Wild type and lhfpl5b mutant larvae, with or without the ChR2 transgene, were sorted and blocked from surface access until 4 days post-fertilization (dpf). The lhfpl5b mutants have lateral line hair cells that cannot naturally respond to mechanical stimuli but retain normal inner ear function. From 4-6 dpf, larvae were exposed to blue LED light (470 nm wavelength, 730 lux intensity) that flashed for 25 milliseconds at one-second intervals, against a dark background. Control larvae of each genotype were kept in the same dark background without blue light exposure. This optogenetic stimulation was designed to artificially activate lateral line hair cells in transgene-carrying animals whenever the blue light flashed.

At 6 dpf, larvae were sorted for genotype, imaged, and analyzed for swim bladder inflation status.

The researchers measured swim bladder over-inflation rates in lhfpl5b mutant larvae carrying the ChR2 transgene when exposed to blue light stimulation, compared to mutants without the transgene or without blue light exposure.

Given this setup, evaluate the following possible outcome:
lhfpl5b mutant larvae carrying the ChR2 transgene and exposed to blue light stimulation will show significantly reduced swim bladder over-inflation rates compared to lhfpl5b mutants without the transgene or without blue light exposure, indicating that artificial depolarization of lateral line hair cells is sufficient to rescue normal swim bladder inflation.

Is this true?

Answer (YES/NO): YES